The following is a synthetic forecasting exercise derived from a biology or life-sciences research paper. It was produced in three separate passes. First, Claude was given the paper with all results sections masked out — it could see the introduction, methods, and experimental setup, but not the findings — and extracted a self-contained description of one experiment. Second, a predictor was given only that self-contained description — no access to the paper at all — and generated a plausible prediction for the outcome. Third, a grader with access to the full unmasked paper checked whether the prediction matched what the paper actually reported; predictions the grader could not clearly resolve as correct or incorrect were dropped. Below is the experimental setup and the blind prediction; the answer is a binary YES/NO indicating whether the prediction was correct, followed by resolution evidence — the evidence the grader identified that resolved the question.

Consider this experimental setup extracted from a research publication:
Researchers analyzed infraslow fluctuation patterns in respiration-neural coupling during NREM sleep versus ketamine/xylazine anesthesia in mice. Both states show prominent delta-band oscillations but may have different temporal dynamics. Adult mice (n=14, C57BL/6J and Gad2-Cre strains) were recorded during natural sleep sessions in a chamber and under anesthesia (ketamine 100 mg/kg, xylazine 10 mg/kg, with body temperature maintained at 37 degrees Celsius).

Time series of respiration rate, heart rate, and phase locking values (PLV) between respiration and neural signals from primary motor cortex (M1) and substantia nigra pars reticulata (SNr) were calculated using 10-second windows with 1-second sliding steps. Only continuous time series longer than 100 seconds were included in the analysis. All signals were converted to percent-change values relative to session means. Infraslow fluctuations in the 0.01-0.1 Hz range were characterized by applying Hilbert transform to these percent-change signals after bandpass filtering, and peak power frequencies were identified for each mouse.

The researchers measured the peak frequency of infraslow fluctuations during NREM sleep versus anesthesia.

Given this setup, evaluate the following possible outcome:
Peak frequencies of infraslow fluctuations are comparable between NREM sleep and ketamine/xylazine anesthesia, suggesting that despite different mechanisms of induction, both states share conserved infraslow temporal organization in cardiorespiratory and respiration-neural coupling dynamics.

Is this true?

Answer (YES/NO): YES